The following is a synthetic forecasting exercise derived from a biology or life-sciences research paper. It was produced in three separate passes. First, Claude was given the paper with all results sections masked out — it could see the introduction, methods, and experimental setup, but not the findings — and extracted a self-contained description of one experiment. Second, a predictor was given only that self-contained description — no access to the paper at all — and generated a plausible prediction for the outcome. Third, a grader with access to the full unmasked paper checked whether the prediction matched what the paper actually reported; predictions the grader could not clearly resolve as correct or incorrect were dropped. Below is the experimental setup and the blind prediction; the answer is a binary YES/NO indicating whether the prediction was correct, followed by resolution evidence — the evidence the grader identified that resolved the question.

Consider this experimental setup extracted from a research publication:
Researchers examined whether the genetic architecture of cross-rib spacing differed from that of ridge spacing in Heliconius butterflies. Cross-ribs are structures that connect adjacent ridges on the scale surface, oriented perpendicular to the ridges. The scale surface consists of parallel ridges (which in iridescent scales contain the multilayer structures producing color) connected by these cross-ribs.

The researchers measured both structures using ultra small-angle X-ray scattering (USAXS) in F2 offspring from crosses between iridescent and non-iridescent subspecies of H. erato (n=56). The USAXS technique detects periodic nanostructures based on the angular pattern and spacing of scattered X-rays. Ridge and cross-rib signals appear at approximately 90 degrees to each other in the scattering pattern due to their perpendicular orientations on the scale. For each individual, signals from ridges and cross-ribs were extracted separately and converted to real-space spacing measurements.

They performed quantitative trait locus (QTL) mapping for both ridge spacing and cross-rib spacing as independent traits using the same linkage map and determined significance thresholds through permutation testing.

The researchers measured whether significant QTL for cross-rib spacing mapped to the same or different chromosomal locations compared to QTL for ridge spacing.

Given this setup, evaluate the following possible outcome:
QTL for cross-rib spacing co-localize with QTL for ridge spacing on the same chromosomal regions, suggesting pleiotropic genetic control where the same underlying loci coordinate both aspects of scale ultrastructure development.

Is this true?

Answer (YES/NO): NO